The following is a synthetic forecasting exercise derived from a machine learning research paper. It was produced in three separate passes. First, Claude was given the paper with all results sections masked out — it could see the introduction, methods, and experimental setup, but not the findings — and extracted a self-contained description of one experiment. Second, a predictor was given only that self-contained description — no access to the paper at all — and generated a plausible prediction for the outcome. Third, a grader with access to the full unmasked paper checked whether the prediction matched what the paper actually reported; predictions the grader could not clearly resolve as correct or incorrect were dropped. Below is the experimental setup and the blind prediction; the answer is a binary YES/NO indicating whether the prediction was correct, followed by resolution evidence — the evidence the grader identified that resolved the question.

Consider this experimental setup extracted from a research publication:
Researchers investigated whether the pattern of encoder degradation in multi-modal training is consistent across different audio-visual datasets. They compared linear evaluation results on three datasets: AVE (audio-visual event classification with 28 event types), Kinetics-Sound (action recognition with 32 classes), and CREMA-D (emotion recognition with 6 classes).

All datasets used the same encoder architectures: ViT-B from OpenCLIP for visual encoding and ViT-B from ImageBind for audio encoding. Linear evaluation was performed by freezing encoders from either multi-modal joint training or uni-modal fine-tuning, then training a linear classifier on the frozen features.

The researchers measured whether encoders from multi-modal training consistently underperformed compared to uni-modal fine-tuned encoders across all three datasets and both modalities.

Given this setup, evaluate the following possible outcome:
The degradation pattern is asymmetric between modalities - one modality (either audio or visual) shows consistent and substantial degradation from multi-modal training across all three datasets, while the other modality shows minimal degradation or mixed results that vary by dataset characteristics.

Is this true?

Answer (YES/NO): NO